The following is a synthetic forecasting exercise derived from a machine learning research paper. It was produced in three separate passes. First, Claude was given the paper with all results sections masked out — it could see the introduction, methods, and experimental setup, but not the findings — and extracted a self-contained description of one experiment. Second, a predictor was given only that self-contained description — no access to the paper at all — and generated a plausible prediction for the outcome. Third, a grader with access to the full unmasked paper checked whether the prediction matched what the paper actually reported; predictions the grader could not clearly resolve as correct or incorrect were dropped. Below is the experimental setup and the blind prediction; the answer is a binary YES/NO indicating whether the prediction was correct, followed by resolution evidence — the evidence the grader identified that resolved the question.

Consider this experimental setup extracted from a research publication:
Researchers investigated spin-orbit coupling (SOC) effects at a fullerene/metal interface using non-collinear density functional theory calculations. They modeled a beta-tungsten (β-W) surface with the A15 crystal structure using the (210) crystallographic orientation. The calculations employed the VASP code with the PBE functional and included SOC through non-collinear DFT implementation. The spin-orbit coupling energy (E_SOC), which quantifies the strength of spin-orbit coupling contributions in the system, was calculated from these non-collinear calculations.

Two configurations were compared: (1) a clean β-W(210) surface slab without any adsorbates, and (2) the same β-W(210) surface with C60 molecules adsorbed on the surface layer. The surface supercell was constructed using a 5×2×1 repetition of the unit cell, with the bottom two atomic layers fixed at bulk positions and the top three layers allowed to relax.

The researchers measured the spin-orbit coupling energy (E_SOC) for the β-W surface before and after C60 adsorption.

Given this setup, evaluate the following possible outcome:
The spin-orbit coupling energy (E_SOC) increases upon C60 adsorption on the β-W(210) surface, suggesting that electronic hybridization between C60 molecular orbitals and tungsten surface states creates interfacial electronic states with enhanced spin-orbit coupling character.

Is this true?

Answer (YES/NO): YES